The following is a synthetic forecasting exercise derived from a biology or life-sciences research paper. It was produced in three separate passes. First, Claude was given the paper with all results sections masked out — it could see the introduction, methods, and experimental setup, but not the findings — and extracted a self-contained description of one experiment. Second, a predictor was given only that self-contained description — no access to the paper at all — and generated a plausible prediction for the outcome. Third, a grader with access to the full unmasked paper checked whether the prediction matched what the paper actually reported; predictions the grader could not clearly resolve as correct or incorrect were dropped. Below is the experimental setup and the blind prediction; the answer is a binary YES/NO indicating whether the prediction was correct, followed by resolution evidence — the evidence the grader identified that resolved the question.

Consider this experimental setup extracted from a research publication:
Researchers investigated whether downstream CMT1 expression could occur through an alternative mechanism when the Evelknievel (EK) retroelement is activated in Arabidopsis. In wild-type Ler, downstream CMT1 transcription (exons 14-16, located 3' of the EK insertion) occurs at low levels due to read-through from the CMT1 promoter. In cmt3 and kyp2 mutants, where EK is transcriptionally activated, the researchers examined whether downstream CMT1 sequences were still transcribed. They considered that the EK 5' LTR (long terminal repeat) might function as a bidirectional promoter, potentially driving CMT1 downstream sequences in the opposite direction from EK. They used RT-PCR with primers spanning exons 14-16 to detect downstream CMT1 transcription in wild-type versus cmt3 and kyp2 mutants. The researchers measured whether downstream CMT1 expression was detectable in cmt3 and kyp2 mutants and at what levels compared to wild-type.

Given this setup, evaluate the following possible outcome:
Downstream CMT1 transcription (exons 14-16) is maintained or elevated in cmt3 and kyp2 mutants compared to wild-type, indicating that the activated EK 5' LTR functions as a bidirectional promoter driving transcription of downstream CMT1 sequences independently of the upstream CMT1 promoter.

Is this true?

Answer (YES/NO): YES